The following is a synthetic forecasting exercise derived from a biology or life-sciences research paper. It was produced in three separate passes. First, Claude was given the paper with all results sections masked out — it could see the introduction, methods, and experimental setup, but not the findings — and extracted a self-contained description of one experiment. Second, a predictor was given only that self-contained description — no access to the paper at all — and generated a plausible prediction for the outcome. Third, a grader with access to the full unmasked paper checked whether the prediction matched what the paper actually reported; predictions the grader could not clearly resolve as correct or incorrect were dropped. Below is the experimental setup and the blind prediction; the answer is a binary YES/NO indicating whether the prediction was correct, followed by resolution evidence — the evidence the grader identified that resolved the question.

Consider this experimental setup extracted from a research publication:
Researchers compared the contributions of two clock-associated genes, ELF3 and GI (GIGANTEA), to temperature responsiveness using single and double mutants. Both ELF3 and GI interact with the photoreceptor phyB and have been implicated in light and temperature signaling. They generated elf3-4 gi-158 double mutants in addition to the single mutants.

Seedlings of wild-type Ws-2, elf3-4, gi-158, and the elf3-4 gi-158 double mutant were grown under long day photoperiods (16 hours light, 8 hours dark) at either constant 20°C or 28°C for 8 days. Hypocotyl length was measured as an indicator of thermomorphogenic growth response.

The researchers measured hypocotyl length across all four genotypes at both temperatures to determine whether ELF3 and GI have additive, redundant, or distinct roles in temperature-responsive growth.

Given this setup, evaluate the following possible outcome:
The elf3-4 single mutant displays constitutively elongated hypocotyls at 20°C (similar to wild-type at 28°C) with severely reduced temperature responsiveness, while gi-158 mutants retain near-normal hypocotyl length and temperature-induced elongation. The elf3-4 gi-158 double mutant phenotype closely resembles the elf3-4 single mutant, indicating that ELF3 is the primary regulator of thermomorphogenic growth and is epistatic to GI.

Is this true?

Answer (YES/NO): NO